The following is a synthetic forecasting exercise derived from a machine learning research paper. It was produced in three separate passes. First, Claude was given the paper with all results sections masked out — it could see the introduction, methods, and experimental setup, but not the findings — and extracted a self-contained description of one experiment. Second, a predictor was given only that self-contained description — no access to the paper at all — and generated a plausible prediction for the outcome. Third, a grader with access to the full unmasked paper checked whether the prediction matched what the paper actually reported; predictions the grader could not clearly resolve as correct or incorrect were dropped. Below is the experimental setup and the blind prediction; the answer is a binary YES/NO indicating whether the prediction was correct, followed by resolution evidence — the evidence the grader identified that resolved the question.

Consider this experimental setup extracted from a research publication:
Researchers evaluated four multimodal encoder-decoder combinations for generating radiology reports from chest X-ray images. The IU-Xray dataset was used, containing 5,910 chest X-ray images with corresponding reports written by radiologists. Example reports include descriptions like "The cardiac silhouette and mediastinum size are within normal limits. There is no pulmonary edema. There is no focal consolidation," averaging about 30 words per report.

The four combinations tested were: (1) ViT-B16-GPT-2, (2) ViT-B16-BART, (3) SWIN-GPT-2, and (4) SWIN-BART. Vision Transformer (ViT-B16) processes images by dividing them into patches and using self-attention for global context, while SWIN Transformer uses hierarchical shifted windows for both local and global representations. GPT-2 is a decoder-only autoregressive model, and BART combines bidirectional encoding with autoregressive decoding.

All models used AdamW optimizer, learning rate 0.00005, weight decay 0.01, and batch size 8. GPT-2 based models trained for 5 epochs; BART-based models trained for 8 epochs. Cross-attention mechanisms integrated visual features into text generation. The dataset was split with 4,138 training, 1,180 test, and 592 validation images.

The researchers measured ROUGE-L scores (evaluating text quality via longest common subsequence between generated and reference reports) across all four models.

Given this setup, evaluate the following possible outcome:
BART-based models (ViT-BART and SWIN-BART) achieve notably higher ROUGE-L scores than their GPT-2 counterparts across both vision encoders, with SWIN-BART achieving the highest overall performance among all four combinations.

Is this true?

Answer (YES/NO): YES